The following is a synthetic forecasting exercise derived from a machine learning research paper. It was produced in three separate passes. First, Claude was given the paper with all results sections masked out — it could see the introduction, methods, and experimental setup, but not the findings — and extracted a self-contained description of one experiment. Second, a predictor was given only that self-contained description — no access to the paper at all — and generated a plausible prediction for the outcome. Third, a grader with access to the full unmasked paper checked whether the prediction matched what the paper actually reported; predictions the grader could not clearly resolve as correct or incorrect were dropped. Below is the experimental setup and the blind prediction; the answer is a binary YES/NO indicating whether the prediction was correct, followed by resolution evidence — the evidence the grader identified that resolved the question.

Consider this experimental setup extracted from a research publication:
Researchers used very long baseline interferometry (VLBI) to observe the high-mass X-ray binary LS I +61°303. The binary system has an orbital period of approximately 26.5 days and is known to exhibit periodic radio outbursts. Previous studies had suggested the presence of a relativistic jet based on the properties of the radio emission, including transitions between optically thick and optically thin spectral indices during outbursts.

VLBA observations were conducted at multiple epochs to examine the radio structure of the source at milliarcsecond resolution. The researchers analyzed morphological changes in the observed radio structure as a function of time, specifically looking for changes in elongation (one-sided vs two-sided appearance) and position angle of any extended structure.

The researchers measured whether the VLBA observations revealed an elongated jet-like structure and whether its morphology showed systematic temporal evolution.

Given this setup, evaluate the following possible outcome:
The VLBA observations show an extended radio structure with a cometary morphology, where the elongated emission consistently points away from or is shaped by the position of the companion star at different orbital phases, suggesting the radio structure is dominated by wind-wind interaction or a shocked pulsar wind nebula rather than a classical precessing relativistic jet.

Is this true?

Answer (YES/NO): NO